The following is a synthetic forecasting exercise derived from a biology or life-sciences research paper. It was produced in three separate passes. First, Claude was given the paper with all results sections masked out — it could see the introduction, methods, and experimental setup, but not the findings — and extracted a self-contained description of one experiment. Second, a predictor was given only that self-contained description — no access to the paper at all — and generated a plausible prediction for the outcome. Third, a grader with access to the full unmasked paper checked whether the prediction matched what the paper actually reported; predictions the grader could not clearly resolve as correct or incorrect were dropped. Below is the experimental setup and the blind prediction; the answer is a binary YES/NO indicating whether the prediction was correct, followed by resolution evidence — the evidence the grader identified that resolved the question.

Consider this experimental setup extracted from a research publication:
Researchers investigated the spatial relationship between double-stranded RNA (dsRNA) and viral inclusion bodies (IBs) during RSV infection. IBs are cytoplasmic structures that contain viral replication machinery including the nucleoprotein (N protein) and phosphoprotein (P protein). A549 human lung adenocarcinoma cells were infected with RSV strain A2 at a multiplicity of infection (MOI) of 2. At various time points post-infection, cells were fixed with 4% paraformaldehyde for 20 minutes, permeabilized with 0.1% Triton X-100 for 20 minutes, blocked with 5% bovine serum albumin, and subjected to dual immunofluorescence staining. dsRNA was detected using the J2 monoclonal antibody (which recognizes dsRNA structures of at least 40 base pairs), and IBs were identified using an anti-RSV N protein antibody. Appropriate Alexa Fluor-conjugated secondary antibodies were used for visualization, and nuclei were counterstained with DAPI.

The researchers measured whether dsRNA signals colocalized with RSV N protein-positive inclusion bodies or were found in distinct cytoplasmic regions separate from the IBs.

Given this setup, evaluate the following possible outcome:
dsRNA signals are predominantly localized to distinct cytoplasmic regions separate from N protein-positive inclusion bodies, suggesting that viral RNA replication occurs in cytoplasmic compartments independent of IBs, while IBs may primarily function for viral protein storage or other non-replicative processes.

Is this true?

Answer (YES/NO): NO